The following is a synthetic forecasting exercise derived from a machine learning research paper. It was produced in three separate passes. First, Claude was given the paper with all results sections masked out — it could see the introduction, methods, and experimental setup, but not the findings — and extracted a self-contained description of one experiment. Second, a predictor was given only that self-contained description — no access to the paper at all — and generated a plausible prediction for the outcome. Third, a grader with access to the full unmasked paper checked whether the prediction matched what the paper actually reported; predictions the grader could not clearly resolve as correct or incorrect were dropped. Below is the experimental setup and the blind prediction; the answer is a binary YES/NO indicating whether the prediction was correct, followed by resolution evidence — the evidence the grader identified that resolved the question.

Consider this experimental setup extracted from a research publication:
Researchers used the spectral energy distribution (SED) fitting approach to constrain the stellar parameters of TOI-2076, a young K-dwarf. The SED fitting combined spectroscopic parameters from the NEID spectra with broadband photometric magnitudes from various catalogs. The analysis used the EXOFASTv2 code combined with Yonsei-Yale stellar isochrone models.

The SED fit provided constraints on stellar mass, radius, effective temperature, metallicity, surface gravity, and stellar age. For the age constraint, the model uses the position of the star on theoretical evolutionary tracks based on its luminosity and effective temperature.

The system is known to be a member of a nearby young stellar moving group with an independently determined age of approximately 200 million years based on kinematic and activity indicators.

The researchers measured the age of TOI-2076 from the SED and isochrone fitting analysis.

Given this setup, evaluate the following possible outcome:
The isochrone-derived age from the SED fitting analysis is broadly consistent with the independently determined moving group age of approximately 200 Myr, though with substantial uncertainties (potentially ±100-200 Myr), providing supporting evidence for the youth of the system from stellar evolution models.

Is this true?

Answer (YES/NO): NO